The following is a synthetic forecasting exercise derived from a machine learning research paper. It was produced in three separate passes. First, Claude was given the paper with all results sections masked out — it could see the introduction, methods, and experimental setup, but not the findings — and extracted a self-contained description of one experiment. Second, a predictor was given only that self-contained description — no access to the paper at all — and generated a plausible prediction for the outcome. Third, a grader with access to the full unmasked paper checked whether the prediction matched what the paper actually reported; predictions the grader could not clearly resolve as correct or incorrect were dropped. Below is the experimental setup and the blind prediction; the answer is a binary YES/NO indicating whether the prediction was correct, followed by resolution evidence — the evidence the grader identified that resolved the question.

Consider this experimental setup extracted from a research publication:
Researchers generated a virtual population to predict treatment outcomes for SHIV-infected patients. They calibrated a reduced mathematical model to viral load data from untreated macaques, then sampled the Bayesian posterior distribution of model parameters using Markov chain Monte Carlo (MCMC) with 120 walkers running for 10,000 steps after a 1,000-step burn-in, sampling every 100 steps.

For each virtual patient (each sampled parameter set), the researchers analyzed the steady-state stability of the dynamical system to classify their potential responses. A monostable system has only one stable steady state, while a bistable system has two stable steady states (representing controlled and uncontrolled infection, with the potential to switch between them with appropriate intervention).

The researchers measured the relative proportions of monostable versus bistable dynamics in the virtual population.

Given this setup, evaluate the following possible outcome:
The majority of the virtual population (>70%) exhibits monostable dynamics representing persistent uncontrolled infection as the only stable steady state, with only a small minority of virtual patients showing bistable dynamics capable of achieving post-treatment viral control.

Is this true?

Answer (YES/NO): YES